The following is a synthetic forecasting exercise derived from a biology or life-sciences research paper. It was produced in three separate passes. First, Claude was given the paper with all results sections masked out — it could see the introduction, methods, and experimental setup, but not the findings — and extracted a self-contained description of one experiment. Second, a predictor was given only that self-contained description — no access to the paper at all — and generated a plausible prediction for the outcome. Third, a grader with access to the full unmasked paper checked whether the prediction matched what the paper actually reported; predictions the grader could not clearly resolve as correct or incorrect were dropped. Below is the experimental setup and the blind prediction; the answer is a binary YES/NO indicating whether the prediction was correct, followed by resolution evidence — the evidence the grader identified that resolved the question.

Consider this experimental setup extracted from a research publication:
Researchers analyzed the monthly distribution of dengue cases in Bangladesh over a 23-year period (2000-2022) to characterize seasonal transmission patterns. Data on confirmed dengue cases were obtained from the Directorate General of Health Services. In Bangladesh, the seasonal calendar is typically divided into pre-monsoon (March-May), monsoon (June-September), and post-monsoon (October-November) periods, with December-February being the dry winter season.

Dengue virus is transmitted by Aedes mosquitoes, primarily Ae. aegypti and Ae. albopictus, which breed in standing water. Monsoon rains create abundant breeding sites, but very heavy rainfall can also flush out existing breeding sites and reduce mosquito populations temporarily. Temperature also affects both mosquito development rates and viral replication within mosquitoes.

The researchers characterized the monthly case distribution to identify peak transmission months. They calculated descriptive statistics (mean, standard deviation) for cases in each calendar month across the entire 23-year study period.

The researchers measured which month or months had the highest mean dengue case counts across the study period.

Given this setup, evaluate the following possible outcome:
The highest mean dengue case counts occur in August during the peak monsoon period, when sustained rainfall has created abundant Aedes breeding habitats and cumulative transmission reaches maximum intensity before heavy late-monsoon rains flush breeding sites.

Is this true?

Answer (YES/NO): YES